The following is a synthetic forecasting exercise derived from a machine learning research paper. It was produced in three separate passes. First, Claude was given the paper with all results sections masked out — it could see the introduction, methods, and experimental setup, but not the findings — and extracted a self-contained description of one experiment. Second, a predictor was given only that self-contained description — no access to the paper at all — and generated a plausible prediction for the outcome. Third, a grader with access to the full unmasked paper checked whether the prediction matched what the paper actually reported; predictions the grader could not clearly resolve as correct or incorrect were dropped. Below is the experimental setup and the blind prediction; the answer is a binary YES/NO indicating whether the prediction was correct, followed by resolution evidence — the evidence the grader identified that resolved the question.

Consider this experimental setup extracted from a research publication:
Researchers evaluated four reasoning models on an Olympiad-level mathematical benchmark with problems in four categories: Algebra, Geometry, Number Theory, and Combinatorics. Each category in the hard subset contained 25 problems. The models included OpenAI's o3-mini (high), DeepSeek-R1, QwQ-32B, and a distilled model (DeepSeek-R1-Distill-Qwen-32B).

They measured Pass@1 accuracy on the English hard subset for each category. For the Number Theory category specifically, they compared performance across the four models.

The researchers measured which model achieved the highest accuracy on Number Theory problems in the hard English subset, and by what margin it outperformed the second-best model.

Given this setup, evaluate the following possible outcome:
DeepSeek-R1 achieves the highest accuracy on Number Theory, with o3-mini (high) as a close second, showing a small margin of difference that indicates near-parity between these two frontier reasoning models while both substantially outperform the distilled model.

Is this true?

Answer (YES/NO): NO